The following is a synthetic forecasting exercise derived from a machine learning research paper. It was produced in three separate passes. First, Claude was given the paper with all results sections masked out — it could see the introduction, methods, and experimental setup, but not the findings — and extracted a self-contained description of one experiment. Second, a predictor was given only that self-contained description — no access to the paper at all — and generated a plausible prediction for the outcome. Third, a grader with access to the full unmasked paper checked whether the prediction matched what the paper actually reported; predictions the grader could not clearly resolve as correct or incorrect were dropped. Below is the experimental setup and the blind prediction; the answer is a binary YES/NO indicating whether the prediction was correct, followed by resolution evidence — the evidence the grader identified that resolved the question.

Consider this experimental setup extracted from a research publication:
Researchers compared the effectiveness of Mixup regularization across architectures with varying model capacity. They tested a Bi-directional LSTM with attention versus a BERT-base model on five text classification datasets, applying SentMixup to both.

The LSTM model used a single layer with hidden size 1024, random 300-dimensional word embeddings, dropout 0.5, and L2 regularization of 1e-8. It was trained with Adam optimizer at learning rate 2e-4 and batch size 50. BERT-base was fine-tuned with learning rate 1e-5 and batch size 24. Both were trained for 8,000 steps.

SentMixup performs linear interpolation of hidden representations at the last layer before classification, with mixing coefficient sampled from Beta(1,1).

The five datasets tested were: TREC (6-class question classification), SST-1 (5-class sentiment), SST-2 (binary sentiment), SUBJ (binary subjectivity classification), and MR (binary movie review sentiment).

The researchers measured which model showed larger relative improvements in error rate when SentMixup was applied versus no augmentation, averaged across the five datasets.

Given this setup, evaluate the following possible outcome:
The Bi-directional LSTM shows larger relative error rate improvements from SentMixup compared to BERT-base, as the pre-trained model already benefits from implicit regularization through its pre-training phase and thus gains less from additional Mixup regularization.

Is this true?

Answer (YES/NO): YES